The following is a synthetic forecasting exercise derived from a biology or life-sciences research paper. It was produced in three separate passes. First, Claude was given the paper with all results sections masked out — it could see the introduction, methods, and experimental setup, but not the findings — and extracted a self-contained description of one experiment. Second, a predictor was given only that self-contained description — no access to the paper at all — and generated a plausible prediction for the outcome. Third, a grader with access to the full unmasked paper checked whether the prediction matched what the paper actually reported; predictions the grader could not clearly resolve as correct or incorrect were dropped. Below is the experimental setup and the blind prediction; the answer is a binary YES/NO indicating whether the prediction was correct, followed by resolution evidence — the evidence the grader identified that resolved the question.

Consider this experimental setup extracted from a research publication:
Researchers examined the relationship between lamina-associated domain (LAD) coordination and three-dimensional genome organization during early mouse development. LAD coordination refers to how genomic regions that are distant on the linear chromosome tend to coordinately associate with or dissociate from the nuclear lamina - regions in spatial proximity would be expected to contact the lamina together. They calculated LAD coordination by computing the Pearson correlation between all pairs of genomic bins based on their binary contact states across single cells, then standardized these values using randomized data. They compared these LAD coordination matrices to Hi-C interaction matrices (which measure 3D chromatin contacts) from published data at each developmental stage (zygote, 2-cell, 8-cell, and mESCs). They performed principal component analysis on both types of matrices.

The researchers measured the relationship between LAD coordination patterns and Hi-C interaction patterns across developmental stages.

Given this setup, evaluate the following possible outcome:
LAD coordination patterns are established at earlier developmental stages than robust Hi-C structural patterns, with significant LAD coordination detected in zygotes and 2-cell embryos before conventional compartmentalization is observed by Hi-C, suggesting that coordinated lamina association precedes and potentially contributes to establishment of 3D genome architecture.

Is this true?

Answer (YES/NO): NO